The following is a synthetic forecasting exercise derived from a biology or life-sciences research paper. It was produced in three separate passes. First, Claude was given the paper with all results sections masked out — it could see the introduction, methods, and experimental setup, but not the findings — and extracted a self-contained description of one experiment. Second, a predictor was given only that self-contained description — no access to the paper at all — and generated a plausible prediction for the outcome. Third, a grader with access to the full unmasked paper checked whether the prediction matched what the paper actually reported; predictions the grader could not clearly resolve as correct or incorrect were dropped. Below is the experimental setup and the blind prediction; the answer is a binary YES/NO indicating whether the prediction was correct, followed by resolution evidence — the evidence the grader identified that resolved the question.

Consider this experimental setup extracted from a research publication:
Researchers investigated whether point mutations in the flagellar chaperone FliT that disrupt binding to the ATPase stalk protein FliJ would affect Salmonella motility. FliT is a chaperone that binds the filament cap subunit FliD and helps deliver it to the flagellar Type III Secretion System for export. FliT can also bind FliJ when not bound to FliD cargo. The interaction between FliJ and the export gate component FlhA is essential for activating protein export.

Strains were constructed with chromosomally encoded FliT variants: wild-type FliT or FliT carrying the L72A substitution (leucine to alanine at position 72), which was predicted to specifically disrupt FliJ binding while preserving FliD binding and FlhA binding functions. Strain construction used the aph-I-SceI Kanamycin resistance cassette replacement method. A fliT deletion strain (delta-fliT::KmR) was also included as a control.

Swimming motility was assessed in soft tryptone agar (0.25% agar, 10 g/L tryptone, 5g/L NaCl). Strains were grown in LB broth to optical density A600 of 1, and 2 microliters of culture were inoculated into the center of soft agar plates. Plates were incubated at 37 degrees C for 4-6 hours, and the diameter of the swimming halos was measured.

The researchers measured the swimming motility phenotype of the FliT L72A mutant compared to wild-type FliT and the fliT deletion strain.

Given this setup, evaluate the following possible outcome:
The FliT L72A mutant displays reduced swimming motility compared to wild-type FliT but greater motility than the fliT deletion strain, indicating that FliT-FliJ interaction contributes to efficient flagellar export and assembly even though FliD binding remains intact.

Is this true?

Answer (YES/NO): NO